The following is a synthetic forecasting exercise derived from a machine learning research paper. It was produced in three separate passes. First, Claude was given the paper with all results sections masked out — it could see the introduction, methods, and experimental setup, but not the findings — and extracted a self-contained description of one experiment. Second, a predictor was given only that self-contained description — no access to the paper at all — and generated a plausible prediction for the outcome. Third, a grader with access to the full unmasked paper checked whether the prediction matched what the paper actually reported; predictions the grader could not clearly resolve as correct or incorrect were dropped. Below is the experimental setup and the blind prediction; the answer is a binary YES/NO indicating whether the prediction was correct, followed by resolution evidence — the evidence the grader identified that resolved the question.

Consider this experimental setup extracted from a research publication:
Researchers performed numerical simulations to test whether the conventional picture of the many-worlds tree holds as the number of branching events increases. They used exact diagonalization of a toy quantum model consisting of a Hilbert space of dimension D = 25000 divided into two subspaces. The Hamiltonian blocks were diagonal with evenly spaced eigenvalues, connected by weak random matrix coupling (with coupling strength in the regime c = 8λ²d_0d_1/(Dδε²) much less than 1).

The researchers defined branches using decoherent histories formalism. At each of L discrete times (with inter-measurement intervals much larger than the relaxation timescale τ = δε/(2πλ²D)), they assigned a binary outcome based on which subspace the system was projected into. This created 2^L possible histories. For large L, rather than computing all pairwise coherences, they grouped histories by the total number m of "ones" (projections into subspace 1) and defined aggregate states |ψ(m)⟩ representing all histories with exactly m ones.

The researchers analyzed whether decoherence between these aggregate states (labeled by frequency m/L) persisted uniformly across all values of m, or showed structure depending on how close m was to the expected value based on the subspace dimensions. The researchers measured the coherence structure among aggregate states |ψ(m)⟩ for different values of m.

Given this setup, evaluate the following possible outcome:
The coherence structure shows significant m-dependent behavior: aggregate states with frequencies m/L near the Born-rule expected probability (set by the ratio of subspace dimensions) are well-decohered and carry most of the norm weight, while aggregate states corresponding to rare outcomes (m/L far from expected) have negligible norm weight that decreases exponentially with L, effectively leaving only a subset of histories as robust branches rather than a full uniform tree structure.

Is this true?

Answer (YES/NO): NO